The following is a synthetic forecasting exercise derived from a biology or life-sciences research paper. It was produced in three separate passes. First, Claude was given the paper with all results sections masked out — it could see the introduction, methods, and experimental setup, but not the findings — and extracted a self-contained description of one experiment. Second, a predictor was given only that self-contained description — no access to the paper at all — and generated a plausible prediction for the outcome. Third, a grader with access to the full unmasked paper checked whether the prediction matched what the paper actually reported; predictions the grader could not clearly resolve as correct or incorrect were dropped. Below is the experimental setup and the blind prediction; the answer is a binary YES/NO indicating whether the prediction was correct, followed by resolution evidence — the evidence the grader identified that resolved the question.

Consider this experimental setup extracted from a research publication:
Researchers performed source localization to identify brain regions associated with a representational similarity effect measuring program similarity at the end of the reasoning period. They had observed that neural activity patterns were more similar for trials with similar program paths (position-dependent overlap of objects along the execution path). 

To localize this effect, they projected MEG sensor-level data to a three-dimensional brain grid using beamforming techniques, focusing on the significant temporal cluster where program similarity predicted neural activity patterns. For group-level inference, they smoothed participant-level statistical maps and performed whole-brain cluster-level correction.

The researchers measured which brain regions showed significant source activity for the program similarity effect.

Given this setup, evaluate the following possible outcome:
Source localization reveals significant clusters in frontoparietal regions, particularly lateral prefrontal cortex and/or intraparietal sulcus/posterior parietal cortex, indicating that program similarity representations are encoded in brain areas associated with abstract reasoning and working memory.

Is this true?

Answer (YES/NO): YES